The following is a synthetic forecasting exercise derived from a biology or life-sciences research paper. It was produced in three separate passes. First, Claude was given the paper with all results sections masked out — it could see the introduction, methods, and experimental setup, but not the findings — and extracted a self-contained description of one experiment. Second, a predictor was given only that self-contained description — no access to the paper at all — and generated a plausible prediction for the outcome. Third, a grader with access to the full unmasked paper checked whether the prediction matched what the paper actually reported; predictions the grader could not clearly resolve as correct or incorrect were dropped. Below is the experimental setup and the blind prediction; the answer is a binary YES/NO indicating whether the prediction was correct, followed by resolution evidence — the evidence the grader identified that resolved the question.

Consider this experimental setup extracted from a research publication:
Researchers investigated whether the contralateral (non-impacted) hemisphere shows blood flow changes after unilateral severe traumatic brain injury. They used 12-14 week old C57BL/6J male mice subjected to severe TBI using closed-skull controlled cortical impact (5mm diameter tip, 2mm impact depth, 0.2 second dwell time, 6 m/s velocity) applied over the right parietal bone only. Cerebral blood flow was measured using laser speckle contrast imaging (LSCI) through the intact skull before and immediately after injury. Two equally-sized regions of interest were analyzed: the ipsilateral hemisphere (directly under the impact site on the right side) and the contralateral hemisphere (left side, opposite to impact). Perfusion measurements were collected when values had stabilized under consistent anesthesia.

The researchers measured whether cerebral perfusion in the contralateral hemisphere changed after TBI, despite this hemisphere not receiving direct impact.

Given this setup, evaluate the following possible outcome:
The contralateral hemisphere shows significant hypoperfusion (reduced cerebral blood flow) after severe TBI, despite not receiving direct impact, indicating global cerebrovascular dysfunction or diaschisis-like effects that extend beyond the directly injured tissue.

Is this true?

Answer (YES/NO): YES